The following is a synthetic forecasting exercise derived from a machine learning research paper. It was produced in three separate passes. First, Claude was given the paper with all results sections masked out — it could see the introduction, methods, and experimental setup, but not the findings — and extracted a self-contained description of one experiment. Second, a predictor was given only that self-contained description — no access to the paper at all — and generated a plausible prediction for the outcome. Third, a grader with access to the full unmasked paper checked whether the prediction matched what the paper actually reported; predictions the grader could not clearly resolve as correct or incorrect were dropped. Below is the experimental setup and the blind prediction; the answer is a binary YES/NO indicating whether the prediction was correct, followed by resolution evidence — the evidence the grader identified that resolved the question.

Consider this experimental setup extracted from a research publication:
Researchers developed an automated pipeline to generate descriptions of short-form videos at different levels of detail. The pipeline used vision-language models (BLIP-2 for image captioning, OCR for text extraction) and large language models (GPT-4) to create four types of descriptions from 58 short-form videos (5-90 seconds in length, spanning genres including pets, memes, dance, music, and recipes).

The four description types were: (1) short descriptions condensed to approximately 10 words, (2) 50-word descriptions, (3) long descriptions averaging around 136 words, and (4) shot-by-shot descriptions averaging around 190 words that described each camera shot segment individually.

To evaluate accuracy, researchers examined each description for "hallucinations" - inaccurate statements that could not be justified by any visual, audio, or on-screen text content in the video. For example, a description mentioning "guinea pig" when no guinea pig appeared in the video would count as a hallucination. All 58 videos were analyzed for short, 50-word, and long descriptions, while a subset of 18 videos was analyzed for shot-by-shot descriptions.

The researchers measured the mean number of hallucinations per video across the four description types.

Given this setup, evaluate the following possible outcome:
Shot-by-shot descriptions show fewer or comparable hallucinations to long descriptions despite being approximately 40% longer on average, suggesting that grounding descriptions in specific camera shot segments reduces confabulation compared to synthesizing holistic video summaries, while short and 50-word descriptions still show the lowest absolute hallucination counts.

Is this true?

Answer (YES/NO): NO